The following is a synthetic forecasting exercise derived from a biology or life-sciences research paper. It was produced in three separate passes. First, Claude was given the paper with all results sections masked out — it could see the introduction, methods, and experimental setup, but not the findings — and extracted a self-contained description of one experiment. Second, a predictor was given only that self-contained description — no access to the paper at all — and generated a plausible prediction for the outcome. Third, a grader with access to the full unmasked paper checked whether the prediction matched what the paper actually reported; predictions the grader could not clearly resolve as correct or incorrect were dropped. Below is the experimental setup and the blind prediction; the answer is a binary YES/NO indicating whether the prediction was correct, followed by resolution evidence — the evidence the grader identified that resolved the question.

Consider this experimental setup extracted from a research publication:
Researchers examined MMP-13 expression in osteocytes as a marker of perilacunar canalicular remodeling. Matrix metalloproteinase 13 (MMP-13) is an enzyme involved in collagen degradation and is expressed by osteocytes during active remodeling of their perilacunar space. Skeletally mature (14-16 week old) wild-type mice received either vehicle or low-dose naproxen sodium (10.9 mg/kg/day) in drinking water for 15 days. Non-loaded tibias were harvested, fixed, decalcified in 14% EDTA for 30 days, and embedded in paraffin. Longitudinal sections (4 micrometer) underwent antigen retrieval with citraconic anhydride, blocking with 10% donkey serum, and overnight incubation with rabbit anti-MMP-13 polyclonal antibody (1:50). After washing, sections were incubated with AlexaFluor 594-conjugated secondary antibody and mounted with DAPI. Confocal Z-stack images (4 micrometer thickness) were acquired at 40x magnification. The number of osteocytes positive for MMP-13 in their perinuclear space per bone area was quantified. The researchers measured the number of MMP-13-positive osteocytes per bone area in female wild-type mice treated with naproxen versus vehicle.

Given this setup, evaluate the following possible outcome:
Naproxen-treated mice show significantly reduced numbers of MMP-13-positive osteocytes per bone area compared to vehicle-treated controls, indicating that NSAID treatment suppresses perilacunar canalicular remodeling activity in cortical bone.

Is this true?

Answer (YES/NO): NO